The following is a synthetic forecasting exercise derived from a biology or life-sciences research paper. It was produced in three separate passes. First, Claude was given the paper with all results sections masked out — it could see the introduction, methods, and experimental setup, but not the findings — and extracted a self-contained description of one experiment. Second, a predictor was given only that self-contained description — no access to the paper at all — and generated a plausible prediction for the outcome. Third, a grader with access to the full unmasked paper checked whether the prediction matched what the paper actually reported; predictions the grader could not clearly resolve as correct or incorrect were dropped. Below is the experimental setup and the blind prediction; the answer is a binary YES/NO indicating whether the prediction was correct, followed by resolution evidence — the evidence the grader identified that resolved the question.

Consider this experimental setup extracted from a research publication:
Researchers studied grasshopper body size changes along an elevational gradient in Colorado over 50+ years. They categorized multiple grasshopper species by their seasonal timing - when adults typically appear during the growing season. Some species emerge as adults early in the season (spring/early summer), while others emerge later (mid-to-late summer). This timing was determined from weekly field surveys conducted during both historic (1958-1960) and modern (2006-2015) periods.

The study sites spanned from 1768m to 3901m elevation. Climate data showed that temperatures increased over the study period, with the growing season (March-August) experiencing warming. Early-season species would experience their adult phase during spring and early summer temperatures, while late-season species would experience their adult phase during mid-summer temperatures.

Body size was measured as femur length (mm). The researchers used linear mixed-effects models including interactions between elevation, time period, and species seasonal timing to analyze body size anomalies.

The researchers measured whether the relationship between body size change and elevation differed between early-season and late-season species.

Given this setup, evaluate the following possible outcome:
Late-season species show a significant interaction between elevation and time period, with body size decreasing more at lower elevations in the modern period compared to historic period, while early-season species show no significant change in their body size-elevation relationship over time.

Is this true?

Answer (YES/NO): NO